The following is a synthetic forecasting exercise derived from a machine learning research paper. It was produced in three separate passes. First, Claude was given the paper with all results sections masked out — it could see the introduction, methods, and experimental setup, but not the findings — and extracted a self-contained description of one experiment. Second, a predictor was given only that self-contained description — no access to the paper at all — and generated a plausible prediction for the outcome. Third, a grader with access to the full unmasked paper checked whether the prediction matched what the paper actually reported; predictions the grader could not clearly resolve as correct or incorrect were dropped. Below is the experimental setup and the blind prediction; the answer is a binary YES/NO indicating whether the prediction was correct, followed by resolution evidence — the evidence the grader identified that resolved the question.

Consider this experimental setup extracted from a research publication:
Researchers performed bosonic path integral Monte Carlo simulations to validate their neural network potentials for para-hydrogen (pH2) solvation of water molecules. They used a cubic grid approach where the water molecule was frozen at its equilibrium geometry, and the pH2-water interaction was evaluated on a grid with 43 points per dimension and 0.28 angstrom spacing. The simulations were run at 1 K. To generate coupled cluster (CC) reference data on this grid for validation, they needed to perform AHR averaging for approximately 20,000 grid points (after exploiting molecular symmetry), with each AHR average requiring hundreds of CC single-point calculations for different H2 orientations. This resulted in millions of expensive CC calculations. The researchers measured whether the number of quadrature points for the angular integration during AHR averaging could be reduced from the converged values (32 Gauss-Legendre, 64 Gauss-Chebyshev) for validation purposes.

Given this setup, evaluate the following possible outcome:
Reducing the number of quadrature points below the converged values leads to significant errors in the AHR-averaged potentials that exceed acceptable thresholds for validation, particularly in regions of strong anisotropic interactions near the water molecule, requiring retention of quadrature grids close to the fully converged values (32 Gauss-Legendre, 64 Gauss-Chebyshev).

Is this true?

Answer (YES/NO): NO